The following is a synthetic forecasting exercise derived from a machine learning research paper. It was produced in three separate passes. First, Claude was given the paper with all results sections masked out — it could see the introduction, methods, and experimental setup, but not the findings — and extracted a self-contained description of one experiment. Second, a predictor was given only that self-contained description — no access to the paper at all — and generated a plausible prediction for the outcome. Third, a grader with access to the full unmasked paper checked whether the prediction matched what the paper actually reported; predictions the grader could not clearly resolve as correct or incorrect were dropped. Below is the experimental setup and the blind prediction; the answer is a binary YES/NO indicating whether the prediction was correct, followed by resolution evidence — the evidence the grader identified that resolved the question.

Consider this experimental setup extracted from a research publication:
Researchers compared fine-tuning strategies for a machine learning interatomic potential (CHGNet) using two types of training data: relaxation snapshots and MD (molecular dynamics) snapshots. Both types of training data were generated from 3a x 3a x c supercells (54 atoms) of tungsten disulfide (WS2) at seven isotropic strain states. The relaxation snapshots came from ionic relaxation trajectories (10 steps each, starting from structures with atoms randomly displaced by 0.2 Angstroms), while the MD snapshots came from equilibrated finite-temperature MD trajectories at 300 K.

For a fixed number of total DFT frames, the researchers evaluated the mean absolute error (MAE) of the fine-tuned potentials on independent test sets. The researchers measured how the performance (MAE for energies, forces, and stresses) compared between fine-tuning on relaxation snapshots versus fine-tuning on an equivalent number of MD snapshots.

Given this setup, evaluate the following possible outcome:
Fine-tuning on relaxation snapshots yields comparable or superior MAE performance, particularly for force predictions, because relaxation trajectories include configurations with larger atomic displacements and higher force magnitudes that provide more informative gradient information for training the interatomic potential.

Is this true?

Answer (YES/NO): YES